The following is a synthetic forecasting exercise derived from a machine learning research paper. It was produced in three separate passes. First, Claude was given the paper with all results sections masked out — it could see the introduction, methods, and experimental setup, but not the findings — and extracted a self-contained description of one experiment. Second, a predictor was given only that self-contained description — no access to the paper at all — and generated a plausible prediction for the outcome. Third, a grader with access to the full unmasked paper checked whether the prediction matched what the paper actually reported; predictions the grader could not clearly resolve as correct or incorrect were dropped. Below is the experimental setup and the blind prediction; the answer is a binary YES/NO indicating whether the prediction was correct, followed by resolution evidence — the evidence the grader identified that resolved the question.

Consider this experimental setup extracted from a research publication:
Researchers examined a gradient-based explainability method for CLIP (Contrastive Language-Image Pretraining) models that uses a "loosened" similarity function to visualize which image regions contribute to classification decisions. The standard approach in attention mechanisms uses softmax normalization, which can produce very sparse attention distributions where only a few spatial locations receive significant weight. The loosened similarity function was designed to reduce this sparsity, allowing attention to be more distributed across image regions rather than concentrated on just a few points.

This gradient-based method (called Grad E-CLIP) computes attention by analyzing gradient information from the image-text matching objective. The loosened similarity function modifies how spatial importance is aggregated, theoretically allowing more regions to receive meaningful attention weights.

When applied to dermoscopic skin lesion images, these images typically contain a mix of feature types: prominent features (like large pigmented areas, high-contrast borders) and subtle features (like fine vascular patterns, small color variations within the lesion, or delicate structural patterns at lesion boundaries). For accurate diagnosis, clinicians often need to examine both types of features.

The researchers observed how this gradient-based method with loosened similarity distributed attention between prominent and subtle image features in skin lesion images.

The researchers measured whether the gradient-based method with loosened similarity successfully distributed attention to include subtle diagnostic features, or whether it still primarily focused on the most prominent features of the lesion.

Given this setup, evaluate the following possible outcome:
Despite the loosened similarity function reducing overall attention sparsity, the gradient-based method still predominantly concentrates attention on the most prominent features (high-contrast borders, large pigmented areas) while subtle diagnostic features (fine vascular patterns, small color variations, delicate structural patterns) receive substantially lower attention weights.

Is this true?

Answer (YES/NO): YES